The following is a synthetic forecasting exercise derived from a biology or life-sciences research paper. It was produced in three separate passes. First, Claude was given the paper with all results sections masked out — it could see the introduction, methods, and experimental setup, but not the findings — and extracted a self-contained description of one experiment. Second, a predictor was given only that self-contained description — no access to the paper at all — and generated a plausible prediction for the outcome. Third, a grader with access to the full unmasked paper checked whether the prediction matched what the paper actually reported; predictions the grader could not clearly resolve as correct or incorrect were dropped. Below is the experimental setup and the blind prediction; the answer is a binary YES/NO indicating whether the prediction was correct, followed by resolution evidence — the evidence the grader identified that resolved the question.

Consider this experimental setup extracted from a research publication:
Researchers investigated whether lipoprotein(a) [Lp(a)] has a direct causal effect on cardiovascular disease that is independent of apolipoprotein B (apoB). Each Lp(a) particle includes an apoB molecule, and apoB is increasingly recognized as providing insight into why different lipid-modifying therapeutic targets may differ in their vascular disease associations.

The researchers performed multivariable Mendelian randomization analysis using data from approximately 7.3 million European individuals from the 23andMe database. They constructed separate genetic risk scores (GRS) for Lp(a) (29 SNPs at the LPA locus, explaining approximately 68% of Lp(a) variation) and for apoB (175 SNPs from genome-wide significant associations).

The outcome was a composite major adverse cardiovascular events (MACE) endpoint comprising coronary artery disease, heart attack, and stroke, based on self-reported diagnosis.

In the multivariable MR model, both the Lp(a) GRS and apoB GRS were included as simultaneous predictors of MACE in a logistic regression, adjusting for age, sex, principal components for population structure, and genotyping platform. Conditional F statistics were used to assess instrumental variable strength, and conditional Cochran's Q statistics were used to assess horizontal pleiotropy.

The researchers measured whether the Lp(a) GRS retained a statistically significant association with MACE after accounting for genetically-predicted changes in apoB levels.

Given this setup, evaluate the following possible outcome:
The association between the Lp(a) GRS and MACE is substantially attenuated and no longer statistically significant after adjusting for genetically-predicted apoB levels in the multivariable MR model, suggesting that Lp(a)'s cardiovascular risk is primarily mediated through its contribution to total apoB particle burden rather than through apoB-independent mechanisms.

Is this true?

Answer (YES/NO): NO